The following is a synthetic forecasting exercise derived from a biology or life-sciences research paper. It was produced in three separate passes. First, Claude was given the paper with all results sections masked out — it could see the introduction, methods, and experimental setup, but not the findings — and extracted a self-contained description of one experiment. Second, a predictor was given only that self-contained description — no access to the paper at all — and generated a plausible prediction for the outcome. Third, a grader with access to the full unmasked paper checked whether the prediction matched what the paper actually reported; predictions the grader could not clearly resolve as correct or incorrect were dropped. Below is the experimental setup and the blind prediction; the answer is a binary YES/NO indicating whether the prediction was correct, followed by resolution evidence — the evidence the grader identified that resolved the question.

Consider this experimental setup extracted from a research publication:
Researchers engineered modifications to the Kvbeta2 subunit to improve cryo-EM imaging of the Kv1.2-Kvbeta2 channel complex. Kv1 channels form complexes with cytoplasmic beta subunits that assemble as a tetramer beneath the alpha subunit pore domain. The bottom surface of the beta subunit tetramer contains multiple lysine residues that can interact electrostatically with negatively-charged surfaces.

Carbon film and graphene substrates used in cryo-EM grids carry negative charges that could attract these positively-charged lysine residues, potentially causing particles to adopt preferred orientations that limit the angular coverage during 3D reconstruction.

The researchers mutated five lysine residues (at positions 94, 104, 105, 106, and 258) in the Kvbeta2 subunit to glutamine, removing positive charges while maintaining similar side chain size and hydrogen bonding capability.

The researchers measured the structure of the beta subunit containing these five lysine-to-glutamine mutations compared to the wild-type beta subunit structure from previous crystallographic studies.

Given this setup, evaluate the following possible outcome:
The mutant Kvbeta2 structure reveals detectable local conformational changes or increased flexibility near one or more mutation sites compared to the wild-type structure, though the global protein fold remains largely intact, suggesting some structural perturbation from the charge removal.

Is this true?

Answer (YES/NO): NO